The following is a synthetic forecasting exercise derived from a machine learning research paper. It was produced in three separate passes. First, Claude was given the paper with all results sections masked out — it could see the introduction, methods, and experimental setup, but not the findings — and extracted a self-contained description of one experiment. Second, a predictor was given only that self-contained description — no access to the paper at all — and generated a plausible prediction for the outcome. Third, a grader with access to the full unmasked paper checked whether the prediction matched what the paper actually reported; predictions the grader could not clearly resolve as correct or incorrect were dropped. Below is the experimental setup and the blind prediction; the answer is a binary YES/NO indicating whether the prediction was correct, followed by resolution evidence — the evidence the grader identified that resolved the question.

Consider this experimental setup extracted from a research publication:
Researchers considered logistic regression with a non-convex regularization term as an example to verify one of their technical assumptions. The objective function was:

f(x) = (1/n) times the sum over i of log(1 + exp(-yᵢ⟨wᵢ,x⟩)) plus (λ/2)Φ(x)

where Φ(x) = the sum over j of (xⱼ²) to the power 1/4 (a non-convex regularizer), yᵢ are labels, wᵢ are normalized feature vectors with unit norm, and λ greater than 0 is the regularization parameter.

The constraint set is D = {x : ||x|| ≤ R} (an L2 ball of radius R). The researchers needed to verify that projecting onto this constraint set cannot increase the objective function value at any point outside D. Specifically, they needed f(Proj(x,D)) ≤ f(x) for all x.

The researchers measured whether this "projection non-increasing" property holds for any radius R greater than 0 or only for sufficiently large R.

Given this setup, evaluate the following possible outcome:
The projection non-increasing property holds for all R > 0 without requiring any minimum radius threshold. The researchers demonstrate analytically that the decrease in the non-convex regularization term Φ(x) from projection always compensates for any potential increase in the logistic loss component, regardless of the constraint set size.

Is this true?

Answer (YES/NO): NO